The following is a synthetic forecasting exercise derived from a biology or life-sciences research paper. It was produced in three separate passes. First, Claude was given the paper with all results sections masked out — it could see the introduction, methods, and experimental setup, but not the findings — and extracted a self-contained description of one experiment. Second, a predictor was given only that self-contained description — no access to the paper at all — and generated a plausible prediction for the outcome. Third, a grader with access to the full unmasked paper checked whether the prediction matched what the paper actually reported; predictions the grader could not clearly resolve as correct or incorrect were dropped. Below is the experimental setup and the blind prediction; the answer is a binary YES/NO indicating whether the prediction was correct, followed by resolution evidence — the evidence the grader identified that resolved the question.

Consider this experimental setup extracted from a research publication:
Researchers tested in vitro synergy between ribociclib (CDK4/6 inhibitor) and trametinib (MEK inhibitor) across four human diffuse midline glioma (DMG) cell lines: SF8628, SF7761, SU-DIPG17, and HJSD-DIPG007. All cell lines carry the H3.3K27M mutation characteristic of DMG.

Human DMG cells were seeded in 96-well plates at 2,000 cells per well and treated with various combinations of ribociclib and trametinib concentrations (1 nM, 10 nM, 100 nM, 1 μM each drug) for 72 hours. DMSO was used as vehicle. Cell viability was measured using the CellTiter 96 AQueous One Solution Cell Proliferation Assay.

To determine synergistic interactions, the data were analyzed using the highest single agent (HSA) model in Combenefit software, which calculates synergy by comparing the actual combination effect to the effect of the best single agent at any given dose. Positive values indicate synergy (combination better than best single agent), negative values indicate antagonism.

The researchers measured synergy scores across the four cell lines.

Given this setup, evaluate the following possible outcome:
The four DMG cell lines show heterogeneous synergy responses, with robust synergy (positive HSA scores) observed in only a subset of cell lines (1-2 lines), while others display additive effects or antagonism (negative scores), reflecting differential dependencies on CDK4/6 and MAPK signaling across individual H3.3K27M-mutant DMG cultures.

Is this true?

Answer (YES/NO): NO